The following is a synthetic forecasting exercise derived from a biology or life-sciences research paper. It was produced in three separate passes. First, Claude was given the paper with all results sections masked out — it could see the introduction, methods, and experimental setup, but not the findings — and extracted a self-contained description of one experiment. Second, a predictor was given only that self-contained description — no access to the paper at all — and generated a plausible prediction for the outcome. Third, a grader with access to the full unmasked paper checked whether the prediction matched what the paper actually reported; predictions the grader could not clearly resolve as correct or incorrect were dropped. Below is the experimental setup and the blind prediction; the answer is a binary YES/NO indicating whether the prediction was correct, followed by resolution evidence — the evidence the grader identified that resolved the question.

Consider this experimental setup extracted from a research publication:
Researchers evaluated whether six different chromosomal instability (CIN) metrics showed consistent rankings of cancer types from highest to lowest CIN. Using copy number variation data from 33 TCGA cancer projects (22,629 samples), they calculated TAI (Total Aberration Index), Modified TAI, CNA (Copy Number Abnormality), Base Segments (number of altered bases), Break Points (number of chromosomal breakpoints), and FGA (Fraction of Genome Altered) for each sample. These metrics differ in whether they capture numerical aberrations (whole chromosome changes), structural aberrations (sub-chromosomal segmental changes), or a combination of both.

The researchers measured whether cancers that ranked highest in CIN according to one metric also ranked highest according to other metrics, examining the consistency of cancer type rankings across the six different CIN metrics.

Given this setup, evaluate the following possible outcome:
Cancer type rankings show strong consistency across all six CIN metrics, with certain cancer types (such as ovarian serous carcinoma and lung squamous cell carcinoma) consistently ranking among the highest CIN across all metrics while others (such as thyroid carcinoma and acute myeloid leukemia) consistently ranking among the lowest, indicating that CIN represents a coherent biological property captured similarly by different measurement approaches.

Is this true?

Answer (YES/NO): NO